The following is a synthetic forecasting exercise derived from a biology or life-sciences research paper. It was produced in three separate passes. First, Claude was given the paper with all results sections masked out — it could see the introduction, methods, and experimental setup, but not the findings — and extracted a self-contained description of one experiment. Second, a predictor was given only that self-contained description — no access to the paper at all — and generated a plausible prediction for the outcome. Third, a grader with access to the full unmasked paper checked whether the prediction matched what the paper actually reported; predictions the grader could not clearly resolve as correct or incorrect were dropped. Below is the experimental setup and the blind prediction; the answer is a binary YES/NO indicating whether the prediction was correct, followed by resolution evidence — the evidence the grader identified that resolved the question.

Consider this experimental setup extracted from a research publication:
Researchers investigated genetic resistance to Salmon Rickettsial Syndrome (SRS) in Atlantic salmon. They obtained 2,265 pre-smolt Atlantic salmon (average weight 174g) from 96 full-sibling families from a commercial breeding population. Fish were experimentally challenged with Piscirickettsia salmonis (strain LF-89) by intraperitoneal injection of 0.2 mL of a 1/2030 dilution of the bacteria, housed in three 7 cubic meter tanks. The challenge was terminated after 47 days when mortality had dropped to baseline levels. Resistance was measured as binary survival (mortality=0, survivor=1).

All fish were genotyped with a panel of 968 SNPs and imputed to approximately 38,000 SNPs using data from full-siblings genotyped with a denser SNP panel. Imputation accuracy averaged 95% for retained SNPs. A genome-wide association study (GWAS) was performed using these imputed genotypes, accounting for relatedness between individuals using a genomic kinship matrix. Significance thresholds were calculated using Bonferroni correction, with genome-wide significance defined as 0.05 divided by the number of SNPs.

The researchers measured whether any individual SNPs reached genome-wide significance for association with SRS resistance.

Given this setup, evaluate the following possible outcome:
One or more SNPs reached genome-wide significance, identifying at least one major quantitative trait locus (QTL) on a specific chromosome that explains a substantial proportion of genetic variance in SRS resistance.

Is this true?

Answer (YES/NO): NO